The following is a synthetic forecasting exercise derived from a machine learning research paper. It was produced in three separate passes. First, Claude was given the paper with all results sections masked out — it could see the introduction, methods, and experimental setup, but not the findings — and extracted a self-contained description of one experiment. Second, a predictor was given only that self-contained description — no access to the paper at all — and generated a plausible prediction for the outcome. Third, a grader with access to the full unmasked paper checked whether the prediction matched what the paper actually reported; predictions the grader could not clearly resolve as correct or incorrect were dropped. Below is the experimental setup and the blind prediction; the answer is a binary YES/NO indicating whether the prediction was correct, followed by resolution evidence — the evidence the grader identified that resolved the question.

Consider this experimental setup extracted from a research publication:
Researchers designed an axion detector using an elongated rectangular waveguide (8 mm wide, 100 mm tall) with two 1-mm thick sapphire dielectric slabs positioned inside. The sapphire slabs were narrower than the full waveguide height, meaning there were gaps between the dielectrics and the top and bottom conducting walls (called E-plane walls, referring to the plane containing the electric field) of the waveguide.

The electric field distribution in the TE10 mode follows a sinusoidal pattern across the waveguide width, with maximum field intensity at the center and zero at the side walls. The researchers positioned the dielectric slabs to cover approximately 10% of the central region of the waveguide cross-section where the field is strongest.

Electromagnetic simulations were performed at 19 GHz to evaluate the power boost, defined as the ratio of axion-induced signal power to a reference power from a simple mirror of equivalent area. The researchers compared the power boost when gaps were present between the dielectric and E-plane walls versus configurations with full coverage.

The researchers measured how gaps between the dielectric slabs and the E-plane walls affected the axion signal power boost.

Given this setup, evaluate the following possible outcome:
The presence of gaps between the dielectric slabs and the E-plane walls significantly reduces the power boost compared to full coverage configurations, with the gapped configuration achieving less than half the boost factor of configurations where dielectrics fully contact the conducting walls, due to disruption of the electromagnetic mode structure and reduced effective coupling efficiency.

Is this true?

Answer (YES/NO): NO